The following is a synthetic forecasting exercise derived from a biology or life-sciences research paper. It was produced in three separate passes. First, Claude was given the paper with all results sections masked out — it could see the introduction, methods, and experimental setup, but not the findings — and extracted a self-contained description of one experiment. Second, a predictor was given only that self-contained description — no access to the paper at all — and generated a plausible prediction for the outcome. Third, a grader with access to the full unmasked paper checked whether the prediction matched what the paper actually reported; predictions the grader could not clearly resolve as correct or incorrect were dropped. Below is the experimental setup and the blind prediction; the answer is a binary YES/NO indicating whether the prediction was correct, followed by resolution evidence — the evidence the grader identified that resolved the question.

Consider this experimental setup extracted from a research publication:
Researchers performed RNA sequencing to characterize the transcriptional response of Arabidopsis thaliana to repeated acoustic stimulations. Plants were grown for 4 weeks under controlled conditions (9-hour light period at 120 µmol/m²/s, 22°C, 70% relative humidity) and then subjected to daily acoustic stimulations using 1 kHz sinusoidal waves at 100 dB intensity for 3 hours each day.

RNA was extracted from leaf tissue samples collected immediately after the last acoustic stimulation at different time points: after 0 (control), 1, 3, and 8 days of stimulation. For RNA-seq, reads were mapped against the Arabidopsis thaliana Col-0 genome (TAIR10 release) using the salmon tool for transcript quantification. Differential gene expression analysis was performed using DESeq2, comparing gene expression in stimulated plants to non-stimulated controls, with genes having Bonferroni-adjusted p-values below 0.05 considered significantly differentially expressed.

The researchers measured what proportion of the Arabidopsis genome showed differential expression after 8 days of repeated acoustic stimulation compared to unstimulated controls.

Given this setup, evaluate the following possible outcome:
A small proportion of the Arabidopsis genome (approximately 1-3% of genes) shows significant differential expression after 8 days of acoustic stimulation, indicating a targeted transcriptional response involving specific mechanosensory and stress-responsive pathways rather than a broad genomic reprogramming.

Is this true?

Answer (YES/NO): NO